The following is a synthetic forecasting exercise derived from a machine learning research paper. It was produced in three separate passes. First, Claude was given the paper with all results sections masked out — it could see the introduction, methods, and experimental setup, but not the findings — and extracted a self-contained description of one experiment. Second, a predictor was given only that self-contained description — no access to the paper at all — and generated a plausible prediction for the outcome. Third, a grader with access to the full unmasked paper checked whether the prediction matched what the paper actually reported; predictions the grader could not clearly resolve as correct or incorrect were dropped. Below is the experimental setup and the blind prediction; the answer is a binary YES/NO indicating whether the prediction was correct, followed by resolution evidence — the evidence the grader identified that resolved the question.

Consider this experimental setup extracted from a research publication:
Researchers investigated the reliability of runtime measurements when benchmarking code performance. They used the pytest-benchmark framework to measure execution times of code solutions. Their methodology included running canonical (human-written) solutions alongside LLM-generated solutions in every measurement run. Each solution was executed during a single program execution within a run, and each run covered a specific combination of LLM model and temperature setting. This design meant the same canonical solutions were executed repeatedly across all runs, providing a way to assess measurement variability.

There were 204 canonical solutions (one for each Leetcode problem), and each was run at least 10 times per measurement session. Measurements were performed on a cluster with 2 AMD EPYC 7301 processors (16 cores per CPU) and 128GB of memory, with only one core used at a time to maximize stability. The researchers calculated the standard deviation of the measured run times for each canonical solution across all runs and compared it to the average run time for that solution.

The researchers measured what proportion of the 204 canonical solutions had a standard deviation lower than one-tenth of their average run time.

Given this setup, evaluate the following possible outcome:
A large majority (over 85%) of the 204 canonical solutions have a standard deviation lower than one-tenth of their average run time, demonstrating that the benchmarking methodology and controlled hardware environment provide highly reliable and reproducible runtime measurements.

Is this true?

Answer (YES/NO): YES